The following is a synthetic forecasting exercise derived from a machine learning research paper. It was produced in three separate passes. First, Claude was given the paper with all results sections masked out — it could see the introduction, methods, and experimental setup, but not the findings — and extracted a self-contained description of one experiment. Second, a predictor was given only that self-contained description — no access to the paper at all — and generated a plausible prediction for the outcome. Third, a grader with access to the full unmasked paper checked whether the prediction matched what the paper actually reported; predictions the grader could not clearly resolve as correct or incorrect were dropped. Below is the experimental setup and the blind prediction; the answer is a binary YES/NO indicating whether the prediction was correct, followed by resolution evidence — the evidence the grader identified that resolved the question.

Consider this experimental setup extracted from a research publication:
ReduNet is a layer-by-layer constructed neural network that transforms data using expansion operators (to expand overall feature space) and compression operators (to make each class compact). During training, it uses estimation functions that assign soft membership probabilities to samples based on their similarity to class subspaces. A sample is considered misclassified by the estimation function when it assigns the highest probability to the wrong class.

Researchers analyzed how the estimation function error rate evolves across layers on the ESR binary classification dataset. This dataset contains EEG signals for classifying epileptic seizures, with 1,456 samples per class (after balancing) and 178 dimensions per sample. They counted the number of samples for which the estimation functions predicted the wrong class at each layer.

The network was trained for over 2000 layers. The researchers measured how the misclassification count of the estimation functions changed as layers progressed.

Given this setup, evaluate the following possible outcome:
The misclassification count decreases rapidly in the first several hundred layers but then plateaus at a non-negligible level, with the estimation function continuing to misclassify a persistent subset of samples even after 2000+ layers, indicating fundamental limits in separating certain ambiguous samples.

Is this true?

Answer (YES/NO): NO